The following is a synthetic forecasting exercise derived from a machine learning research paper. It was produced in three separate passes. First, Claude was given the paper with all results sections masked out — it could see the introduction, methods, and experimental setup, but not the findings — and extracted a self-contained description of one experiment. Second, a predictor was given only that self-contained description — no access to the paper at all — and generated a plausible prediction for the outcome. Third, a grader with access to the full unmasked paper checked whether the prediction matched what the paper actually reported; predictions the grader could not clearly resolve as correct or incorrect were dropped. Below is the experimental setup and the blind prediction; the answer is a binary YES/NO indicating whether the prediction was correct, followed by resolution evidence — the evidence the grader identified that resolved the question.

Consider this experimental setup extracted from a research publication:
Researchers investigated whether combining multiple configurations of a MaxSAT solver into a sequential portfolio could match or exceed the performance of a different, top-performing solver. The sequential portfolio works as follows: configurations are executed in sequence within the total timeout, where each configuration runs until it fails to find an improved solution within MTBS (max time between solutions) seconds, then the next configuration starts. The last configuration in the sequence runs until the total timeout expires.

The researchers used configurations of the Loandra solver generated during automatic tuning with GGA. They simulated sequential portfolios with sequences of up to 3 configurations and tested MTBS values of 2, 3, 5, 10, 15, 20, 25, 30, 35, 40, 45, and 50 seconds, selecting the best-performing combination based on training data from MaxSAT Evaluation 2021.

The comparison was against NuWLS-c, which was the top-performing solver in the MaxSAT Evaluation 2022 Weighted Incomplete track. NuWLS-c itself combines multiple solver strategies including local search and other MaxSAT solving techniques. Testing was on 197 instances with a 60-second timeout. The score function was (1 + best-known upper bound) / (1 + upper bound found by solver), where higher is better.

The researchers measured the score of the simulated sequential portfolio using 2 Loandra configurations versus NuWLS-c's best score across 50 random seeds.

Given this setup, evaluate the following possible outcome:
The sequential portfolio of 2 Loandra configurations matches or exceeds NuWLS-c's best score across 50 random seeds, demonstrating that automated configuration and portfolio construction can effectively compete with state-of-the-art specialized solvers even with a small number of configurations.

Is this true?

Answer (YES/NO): YES